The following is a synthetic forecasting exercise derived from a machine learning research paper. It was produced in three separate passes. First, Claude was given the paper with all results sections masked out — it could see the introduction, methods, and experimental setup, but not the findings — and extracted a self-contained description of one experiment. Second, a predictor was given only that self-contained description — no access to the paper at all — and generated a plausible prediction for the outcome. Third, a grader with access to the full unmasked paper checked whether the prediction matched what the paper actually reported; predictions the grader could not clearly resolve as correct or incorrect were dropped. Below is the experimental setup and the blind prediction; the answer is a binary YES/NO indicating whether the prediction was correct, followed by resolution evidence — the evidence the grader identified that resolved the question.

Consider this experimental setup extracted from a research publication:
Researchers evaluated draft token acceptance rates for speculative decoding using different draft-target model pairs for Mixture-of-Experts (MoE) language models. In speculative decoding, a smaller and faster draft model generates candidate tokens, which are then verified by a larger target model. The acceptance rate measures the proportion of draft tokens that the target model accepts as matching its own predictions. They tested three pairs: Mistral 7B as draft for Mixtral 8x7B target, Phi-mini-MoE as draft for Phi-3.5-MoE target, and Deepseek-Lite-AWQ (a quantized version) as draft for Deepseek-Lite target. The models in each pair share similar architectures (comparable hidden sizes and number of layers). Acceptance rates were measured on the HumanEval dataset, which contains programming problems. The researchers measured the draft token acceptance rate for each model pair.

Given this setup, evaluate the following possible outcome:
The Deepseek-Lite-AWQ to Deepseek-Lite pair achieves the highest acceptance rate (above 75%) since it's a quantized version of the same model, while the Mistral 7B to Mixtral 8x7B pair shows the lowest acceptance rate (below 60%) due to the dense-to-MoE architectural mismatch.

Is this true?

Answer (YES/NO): NO